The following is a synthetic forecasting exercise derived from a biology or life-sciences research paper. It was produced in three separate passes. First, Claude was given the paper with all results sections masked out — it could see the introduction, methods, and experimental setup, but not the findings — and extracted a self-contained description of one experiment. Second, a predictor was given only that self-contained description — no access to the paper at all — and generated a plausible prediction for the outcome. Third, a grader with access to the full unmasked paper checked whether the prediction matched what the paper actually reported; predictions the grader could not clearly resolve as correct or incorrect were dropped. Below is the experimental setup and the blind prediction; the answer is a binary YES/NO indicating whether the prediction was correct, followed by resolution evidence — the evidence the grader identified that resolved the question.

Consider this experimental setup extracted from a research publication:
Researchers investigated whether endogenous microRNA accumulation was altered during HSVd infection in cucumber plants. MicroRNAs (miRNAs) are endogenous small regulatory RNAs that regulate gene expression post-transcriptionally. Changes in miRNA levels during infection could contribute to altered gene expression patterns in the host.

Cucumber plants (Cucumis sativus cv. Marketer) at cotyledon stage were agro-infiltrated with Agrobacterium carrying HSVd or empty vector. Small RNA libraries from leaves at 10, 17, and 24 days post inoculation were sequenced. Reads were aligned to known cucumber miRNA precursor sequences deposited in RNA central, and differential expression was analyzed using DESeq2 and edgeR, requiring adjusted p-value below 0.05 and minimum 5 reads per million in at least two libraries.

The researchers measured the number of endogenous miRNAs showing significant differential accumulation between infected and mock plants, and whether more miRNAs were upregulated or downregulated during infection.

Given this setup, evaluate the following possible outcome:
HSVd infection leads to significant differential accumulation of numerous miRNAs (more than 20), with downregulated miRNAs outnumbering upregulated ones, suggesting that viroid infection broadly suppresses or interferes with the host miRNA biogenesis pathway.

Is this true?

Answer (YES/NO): NO